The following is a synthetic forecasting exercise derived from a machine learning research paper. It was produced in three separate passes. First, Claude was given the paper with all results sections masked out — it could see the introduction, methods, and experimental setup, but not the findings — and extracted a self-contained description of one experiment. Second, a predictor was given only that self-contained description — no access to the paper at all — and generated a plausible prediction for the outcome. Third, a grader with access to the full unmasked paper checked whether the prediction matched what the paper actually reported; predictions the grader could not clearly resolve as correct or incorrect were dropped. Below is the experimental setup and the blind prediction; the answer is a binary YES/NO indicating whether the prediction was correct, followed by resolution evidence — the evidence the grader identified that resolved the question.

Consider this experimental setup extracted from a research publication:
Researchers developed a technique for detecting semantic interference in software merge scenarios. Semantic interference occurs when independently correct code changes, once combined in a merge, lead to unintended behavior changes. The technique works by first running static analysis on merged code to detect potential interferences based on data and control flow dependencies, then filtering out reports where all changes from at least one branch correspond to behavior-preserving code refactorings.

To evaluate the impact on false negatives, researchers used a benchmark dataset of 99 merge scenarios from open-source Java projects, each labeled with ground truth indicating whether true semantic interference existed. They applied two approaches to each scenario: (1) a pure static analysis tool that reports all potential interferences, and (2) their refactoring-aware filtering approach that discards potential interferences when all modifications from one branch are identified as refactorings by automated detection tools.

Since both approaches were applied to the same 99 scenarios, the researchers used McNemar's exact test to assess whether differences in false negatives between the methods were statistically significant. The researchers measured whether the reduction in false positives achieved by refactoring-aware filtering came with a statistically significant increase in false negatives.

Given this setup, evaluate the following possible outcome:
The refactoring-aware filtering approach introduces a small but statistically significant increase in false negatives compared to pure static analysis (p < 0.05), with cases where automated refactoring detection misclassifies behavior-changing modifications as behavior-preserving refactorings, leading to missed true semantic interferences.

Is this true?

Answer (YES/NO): NO